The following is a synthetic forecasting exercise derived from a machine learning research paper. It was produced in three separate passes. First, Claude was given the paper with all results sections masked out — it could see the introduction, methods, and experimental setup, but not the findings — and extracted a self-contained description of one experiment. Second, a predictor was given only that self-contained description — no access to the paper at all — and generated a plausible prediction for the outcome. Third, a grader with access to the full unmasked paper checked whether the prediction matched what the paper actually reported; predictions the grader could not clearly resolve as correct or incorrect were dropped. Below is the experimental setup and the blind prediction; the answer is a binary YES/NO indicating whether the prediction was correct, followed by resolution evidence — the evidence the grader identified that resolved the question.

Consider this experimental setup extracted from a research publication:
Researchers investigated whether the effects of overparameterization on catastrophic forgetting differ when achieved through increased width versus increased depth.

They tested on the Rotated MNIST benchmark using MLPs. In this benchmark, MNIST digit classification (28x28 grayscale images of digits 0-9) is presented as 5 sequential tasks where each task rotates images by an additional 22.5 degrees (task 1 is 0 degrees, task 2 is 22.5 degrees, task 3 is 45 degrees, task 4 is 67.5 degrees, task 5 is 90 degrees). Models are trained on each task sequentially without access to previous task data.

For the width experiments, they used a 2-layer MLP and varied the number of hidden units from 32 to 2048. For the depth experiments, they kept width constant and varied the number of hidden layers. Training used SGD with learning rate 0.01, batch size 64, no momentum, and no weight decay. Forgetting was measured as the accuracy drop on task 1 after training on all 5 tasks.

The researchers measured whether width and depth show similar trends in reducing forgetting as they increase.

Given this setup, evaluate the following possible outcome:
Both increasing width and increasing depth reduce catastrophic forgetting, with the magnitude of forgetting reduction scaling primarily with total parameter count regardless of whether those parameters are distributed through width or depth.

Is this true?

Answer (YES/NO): NO